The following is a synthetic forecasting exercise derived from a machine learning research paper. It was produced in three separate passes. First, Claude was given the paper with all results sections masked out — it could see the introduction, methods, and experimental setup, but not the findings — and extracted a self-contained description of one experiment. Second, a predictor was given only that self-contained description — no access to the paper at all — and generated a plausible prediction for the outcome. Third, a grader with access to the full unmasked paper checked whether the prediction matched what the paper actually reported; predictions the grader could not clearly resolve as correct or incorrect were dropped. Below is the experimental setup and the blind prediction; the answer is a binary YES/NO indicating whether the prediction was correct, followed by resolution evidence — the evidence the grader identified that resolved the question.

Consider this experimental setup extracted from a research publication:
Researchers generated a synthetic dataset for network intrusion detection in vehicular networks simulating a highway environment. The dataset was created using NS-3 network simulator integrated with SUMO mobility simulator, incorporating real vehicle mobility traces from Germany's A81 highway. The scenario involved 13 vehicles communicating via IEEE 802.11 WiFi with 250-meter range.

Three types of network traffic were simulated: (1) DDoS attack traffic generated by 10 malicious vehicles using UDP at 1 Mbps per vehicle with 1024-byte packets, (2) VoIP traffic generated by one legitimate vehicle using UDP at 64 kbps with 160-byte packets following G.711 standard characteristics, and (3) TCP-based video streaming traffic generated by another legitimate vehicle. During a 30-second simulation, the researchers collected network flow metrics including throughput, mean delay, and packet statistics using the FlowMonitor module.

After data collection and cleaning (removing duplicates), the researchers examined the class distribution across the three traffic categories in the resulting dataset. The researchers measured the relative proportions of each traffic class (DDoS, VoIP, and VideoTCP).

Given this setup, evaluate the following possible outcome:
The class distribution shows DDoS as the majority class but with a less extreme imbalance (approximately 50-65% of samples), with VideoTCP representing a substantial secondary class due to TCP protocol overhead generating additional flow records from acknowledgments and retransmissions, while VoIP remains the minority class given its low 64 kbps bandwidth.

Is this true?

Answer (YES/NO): NO